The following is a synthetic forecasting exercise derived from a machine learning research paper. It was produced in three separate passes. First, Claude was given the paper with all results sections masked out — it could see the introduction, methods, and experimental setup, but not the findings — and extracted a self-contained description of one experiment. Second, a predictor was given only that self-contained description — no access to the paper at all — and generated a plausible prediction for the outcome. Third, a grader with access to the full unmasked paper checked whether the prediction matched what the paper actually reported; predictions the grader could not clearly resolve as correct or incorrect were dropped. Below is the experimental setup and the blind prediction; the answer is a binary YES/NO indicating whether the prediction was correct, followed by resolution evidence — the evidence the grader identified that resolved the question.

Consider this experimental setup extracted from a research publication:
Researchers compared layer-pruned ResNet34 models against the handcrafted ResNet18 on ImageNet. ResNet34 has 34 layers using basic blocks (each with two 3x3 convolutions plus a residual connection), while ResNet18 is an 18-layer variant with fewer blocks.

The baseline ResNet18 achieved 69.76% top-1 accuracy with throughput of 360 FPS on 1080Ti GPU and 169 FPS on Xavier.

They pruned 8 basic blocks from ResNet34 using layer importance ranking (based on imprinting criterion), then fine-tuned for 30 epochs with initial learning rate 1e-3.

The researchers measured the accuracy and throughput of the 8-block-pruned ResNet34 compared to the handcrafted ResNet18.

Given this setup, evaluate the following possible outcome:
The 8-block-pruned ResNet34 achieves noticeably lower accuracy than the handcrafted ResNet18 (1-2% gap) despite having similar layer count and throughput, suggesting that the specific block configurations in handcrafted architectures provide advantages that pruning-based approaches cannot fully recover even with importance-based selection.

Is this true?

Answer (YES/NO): NO